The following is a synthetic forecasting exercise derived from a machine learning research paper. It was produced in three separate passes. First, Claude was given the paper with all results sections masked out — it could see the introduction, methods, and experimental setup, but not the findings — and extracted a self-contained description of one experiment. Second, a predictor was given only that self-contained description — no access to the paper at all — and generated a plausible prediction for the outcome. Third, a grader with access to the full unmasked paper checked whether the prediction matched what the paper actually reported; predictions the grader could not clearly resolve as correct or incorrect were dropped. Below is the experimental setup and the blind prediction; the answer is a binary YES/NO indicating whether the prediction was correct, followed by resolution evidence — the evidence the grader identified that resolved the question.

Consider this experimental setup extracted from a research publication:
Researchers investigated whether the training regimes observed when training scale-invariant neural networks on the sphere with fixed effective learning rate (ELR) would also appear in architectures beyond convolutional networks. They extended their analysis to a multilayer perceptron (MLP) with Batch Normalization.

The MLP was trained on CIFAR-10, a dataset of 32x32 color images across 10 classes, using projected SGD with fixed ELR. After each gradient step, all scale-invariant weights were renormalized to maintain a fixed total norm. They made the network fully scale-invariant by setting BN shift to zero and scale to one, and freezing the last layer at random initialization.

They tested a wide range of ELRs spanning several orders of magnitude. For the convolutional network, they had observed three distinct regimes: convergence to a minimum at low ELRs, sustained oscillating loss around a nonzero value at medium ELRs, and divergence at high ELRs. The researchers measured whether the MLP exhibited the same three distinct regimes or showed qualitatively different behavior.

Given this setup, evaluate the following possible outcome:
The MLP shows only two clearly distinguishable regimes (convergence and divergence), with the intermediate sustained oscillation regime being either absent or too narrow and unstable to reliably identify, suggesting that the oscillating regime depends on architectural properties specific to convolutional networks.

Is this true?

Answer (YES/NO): NO